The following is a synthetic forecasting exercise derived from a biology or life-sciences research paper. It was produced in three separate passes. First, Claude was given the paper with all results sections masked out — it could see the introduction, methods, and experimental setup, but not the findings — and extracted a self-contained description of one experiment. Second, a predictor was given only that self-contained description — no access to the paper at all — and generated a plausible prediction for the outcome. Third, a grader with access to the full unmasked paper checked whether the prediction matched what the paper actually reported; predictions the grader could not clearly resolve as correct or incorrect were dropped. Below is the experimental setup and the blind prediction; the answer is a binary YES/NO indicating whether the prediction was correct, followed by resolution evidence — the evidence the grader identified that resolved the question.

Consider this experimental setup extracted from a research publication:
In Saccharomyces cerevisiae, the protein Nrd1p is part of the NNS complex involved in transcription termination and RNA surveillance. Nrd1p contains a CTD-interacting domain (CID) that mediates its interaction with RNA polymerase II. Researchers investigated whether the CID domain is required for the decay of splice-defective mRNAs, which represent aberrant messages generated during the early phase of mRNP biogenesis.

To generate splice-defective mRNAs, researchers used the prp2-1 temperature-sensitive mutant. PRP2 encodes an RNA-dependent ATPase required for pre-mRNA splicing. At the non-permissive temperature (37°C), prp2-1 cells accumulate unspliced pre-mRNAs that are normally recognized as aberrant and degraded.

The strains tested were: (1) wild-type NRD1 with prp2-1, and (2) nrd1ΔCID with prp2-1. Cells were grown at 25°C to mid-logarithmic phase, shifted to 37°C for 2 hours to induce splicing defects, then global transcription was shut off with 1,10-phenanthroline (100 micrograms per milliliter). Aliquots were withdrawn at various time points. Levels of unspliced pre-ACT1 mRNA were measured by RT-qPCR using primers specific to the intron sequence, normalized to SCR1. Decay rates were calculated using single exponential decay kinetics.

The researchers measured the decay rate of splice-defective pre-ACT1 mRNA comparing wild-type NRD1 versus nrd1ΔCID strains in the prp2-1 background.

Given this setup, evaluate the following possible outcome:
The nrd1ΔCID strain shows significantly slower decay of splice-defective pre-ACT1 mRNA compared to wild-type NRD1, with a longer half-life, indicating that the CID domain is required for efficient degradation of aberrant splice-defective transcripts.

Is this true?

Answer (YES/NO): YES